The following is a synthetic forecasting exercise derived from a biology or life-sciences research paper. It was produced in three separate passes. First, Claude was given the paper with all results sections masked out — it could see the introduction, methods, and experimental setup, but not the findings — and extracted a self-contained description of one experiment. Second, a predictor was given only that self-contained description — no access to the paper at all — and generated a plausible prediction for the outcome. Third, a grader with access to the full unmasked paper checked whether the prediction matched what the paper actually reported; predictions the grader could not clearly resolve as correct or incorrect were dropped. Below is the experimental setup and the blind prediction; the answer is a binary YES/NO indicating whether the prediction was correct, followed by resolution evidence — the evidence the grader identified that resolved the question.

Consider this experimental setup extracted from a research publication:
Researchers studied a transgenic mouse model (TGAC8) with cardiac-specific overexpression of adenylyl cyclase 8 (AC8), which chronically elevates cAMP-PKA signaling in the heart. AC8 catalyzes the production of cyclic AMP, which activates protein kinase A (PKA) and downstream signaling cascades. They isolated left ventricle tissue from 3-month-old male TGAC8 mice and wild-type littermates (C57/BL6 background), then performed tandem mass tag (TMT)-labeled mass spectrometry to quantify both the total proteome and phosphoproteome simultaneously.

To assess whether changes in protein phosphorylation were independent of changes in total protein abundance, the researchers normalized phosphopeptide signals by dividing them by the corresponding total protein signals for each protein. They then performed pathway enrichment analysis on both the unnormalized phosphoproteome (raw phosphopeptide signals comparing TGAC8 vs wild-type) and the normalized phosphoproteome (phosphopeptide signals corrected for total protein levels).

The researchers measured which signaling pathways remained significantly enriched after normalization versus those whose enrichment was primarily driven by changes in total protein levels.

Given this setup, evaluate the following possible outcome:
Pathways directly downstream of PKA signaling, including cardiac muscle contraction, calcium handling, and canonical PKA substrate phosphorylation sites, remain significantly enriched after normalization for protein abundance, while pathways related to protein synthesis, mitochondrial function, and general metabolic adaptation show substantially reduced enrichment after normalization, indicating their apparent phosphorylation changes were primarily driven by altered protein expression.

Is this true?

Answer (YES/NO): NO